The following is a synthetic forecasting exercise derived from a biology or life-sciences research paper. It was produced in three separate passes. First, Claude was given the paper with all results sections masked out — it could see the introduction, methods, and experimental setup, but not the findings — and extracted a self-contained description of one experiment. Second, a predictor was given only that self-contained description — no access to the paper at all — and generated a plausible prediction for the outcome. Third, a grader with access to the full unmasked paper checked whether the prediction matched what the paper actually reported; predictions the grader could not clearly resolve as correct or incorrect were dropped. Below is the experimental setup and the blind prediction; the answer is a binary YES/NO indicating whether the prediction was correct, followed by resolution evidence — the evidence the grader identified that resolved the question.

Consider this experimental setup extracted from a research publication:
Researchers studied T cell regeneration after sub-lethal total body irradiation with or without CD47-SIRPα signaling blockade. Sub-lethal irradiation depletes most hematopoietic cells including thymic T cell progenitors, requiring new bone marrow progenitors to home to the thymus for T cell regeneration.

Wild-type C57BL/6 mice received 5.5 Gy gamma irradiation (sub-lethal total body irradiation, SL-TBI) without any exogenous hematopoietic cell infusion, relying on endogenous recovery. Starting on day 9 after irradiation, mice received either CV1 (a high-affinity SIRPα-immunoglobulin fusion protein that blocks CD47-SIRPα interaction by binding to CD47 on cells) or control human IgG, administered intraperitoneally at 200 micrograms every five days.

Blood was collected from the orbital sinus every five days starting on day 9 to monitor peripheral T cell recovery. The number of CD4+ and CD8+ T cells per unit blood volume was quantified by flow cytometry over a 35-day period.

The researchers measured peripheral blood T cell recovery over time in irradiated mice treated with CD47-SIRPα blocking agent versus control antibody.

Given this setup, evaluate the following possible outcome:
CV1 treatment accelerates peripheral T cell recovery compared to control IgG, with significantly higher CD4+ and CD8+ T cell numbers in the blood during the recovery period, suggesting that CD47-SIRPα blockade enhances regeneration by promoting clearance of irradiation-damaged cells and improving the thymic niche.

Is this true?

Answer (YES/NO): NO